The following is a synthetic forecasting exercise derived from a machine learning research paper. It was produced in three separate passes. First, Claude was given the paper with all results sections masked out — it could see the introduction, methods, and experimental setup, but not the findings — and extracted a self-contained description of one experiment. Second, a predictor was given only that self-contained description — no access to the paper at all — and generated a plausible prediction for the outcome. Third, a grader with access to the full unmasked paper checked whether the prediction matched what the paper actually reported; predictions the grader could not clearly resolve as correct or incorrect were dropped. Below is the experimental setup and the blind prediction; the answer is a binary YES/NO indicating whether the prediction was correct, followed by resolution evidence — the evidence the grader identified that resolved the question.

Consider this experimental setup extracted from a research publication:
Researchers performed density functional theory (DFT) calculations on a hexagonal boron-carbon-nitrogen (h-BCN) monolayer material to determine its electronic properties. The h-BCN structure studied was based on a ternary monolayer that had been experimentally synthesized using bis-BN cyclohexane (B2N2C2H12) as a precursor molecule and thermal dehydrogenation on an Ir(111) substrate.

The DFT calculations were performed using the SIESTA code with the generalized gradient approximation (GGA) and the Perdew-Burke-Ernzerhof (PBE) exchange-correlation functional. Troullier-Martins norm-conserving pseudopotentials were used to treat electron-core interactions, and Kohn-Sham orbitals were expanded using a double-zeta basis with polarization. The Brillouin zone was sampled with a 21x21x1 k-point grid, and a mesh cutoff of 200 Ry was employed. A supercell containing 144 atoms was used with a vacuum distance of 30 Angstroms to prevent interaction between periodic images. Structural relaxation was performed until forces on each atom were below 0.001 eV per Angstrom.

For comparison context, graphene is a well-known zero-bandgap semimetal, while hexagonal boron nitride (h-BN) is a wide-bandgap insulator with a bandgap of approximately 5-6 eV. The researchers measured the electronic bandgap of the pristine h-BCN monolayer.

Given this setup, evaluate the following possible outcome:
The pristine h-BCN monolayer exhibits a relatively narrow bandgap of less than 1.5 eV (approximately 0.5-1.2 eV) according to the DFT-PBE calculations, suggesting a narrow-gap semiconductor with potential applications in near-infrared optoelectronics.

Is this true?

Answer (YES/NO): YES